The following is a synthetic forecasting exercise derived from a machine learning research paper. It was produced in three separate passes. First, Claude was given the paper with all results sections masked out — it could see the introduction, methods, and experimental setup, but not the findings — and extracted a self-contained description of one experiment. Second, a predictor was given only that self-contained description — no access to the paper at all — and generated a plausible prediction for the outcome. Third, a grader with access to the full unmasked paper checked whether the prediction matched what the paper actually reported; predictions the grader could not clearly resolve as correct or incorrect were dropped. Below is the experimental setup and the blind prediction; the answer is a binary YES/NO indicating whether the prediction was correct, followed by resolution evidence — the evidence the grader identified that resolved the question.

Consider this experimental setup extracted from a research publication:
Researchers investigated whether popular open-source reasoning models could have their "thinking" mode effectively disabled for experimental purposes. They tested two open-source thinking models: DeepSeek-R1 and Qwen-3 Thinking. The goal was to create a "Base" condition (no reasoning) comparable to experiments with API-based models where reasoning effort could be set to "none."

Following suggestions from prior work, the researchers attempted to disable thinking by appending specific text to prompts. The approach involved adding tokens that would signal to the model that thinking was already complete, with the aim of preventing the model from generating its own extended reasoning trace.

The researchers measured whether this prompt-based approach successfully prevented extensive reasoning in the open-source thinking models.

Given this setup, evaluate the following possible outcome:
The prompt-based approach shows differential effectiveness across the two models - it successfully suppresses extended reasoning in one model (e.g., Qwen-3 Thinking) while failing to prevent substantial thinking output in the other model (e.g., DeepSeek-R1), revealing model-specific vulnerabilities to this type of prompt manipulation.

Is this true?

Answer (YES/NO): NO